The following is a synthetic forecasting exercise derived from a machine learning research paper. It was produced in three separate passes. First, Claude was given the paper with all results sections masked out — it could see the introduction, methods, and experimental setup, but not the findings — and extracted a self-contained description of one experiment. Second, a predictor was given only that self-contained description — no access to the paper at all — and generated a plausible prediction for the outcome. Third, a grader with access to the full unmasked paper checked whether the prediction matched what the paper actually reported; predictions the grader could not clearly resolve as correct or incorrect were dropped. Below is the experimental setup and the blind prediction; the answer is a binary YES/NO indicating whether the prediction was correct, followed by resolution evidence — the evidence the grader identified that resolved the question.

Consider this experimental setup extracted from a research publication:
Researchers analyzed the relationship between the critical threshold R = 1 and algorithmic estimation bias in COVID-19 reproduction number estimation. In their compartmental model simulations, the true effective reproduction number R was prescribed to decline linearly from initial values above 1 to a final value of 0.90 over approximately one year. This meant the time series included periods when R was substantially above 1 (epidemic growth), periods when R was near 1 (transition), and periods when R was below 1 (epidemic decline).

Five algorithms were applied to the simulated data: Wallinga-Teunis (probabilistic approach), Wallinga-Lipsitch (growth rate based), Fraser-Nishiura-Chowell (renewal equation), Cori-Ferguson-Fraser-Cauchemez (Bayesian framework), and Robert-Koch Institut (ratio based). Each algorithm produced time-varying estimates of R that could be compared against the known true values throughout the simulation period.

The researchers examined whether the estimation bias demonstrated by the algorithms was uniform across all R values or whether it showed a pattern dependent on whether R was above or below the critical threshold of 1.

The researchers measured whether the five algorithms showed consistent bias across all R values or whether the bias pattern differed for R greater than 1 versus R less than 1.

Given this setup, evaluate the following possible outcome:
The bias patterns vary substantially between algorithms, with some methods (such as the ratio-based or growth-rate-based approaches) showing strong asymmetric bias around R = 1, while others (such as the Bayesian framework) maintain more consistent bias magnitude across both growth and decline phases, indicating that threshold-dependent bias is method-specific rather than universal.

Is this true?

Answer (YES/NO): NO